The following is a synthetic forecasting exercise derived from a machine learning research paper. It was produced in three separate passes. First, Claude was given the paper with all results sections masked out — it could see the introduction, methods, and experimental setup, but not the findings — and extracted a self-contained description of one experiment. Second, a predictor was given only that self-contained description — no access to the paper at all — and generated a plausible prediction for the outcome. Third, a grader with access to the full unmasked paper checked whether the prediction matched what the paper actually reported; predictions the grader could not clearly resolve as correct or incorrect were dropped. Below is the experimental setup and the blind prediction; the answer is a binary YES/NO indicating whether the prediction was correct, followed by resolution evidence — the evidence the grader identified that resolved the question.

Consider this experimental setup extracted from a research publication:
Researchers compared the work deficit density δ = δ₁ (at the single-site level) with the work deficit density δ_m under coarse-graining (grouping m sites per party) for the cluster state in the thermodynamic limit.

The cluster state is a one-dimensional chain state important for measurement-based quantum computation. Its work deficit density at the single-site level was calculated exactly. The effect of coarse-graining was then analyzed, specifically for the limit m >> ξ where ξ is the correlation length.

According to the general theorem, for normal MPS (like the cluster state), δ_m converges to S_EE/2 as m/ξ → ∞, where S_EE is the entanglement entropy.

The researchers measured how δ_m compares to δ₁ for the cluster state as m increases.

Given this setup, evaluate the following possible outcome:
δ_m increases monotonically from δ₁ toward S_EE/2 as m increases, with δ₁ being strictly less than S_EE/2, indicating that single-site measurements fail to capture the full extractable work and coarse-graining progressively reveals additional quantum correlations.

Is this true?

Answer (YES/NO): YES